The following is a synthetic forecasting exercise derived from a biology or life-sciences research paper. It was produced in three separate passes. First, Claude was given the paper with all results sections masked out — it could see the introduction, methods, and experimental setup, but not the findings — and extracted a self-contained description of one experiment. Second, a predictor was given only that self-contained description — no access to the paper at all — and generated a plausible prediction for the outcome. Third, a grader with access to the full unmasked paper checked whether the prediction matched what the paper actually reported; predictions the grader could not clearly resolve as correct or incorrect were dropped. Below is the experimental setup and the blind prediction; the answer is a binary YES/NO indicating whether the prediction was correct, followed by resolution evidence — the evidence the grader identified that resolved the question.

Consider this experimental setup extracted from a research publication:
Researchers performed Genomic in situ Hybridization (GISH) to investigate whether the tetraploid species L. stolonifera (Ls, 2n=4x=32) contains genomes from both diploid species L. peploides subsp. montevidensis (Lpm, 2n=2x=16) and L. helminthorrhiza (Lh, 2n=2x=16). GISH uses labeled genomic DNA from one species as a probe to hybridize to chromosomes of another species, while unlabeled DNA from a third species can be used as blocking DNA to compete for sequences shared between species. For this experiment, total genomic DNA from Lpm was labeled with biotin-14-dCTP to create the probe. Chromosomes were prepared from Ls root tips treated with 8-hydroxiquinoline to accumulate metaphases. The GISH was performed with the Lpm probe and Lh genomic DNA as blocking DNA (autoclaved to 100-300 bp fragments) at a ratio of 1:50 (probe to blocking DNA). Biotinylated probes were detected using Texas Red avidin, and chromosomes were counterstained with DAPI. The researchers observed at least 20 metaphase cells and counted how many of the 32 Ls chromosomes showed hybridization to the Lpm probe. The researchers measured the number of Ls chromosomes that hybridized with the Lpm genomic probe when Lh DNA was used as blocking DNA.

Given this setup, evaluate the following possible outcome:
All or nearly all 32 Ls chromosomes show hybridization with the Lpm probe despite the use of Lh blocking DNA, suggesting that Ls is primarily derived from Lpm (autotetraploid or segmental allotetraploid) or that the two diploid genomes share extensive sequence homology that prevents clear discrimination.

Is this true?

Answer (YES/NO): NO